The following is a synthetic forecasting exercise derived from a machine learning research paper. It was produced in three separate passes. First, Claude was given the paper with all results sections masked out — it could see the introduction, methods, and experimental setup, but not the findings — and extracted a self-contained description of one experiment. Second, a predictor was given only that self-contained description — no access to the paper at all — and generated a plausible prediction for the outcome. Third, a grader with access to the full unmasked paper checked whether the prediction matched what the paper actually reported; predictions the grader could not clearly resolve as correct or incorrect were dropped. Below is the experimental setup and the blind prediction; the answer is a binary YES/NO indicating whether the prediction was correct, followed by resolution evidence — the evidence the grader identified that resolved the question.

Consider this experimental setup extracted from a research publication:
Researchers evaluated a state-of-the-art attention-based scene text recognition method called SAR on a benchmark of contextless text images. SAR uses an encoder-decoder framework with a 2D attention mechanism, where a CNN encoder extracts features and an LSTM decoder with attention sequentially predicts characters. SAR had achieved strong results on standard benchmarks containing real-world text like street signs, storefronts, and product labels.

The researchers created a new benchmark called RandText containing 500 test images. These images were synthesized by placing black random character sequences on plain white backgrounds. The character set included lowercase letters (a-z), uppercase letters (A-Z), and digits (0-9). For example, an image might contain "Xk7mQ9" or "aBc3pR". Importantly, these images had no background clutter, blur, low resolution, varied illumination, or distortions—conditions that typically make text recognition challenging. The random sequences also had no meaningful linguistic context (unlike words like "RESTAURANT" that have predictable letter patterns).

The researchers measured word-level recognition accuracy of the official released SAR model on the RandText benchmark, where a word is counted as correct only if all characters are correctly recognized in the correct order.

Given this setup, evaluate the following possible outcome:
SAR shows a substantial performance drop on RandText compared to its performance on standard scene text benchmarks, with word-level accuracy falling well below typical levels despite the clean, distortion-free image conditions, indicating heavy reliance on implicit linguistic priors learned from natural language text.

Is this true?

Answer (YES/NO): YES